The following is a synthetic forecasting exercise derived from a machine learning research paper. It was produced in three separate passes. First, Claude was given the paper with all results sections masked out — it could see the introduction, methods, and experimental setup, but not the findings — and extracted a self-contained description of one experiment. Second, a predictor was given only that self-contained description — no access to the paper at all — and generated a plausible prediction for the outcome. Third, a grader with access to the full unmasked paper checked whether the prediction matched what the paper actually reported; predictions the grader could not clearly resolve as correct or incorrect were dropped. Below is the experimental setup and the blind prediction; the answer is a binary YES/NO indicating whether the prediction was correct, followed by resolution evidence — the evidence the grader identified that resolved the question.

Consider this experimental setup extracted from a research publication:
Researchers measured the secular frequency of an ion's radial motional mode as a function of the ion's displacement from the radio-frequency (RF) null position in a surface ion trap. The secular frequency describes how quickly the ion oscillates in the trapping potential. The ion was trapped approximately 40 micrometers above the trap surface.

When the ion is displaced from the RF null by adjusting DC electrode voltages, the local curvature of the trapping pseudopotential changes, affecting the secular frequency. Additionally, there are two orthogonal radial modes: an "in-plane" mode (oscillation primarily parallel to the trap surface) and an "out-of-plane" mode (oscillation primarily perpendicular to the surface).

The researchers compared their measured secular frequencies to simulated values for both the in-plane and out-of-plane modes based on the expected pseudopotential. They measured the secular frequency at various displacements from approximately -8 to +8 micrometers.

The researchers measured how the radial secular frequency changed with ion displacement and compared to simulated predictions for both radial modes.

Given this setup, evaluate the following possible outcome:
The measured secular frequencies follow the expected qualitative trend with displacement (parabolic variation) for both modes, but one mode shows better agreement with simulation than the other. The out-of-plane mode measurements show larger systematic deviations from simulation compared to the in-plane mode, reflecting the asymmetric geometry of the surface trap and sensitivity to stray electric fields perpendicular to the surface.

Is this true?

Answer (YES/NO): NO